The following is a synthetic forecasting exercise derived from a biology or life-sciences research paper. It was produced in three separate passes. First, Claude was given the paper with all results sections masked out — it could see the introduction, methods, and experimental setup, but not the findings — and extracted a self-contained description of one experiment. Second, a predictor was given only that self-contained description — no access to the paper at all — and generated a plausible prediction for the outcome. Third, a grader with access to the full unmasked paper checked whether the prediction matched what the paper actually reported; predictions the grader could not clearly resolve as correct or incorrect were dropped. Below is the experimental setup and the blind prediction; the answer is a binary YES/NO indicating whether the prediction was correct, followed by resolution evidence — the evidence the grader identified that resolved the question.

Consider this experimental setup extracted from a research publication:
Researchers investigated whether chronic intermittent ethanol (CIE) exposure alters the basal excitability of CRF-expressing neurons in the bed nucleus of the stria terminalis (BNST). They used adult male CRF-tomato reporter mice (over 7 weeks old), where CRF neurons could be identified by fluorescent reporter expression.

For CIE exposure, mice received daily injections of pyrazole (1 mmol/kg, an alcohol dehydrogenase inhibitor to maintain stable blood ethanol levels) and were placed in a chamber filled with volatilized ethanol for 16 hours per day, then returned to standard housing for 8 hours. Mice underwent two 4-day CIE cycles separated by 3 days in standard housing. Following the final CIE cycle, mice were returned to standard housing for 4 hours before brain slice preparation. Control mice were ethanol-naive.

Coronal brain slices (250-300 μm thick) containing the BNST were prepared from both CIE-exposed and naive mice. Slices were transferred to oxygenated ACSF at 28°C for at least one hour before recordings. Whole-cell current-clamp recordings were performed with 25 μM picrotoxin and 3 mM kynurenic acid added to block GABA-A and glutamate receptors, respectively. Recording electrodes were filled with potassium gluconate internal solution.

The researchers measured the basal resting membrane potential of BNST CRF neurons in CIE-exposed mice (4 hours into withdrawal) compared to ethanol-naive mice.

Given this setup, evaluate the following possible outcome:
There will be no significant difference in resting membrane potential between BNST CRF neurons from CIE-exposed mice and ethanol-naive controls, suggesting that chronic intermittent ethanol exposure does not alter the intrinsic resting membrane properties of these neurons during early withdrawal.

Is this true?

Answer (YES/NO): NO